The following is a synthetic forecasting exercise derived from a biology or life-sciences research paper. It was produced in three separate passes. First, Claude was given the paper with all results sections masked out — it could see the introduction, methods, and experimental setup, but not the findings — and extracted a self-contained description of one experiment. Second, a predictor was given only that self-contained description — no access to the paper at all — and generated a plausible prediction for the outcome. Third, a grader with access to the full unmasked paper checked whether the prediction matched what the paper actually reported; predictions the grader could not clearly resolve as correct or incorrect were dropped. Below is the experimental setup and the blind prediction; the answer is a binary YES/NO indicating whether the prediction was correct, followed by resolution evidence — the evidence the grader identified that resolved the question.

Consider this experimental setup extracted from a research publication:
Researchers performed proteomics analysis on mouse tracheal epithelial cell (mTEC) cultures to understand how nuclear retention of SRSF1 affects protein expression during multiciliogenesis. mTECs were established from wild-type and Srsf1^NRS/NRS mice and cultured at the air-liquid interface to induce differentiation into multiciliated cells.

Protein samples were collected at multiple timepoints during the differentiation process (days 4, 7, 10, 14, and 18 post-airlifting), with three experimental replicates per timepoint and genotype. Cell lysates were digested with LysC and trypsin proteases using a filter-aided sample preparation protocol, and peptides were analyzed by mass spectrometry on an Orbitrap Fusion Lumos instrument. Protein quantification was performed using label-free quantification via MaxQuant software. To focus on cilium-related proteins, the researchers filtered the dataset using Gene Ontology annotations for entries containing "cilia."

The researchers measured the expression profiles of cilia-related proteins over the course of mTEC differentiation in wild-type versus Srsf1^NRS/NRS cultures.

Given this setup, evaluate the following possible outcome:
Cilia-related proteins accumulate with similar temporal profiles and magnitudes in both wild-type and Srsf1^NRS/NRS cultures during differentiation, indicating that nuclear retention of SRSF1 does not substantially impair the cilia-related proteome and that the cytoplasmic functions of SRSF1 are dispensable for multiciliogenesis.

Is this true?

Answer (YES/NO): NO